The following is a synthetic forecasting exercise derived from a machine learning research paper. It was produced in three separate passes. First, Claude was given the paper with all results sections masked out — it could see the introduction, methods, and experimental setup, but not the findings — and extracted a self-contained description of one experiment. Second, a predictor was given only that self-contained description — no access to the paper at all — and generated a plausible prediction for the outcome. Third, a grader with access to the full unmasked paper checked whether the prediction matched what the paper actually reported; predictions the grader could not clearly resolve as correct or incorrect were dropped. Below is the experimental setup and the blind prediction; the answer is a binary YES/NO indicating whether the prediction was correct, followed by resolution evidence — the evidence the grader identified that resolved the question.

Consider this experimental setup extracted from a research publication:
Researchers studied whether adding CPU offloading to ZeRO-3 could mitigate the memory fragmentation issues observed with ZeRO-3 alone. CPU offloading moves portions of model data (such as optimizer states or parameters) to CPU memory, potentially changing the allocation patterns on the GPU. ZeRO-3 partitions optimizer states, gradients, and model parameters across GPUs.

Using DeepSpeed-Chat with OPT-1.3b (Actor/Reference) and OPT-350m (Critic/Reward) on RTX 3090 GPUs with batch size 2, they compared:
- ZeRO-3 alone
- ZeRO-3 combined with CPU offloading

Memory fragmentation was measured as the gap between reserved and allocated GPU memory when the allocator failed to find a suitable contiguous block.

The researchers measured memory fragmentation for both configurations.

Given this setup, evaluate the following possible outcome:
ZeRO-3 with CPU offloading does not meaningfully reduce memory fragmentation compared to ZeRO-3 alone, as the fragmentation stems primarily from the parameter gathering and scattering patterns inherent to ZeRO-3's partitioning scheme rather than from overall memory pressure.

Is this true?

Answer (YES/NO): YES